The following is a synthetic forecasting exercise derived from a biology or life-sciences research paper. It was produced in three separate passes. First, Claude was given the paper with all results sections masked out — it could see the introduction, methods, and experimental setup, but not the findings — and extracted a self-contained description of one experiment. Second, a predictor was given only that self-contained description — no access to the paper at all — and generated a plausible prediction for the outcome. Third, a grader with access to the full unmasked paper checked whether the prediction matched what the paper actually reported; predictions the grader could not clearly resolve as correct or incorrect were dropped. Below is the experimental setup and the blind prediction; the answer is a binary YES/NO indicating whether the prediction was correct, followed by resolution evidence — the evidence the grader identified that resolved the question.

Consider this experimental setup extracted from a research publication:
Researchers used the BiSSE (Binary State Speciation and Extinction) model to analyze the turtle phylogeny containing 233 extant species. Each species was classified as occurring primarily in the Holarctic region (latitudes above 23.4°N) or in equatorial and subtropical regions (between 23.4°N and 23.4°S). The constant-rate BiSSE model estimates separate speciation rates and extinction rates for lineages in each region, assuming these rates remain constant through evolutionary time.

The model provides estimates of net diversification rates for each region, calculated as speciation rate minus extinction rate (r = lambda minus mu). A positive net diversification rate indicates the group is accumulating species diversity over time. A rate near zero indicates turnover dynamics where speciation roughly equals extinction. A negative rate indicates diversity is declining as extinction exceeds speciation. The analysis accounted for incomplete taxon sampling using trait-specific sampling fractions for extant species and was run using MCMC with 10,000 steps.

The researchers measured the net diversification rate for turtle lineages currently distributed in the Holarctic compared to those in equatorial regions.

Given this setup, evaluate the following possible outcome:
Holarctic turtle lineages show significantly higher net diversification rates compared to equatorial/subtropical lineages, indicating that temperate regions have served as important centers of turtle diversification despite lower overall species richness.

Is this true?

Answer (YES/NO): NO